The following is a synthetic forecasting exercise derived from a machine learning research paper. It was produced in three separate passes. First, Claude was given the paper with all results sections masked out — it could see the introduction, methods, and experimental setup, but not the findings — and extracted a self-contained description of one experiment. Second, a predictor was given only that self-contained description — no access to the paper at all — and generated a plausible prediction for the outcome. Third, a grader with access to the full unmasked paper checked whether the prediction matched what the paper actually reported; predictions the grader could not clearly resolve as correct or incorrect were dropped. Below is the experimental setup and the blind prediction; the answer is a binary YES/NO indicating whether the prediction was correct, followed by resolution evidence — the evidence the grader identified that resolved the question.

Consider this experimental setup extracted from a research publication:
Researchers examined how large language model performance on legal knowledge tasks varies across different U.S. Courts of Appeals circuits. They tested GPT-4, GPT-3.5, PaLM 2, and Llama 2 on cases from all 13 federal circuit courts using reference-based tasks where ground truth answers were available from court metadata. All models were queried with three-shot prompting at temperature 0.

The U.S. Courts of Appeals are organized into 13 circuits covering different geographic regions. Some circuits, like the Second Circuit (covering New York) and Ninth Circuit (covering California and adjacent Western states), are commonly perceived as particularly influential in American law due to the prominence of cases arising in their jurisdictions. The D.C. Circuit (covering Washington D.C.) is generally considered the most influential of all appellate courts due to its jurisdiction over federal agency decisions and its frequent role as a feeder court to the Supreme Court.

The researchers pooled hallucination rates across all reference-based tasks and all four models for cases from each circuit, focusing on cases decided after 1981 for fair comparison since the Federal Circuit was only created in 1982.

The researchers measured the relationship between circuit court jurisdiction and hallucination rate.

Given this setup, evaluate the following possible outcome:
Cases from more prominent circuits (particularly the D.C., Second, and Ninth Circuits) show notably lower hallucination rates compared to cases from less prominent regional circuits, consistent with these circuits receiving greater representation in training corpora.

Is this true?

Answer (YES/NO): NO